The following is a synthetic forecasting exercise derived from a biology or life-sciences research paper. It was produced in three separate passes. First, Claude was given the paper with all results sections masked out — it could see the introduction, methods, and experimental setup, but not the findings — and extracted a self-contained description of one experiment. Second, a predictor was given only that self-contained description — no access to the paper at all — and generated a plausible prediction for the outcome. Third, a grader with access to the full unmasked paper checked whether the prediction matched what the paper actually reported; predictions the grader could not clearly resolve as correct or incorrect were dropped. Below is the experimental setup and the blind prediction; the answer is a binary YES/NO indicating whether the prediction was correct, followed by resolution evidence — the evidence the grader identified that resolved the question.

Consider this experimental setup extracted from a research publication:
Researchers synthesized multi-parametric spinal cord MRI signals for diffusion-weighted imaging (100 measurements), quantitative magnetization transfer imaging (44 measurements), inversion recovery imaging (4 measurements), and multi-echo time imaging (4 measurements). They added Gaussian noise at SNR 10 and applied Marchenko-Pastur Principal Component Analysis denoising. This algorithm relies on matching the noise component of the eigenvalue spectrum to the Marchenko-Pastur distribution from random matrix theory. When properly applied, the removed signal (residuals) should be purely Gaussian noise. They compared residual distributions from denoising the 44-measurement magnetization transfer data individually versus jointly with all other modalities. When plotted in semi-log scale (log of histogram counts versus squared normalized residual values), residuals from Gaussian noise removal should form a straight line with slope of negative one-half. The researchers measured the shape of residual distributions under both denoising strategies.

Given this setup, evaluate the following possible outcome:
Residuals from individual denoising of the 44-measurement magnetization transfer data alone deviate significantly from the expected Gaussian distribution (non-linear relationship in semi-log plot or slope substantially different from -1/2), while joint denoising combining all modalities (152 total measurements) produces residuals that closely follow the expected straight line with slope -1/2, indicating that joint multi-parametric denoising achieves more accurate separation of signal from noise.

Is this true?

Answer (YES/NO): NO